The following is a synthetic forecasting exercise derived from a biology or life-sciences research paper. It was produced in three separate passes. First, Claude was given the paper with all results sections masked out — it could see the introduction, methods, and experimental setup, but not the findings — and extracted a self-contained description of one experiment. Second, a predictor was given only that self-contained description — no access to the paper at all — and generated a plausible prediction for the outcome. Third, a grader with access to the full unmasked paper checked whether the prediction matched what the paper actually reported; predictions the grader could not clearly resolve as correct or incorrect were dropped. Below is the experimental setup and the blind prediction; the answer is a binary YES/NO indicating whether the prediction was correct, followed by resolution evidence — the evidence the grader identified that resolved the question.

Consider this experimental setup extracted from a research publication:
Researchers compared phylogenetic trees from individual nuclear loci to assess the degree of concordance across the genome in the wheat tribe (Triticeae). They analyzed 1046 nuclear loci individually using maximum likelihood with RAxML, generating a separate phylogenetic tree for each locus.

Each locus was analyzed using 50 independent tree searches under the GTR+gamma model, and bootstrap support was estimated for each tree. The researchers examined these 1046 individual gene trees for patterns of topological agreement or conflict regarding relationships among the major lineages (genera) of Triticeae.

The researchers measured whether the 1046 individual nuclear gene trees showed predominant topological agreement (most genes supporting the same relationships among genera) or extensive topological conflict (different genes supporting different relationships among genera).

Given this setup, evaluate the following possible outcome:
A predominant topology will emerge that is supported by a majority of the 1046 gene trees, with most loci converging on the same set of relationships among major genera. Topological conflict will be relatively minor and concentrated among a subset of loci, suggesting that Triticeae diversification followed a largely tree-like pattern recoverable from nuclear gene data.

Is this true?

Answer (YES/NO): NO